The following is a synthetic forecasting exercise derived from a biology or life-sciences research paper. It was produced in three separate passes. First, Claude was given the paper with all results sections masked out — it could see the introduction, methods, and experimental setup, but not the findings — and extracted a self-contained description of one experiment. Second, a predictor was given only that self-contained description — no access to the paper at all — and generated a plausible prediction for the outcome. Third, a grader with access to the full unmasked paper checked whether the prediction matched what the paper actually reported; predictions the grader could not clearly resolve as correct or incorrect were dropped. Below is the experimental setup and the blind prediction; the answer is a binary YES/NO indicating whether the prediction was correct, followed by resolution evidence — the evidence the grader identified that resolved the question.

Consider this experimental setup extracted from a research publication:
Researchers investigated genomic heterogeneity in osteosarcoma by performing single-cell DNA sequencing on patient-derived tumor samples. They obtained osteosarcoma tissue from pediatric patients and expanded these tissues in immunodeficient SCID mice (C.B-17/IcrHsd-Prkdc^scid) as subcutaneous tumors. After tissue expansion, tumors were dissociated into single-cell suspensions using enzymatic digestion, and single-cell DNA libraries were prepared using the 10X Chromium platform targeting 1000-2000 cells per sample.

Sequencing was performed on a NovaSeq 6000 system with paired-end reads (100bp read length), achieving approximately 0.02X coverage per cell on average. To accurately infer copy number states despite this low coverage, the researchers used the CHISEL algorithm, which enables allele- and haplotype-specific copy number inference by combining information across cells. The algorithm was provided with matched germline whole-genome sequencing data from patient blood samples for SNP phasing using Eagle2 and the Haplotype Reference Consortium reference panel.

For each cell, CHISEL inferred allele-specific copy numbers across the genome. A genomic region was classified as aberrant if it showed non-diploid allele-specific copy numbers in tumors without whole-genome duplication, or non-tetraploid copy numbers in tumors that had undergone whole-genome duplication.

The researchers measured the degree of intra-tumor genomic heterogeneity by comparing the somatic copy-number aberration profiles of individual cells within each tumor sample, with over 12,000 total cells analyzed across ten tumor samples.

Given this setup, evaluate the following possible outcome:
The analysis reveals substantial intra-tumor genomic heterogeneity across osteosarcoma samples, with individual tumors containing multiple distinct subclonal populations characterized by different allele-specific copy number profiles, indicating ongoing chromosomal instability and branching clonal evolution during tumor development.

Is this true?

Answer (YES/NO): NO